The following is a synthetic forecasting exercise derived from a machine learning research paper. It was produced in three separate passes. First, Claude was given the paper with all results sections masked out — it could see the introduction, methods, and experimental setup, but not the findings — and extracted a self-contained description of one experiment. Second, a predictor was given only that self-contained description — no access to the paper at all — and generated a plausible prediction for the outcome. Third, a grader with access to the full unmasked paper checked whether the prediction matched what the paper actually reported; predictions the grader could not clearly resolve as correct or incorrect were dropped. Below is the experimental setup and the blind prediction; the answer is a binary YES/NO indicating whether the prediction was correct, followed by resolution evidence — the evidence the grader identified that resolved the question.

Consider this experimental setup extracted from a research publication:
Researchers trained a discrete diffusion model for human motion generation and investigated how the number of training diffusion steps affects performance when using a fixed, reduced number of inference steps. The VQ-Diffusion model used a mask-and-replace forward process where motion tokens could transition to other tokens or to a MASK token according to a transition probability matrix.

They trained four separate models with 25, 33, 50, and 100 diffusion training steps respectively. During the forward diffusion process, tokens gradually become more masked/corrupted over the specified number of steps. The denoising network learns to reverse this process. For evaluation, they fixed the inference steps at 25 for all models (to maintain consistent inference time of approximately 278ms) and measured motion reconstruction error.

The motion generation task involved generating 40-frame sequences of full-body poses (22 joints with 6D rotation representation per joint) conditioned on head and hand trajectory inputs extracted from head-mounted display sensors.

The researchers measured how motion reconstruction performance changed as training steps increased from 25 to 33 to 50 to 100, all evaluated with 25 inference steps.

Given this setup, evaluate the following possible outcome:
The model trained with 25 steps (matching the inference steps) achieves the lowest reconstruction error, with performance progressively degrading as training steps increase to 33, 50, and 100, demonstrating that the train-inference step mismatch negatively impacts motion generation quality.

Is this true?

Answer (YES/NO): NO